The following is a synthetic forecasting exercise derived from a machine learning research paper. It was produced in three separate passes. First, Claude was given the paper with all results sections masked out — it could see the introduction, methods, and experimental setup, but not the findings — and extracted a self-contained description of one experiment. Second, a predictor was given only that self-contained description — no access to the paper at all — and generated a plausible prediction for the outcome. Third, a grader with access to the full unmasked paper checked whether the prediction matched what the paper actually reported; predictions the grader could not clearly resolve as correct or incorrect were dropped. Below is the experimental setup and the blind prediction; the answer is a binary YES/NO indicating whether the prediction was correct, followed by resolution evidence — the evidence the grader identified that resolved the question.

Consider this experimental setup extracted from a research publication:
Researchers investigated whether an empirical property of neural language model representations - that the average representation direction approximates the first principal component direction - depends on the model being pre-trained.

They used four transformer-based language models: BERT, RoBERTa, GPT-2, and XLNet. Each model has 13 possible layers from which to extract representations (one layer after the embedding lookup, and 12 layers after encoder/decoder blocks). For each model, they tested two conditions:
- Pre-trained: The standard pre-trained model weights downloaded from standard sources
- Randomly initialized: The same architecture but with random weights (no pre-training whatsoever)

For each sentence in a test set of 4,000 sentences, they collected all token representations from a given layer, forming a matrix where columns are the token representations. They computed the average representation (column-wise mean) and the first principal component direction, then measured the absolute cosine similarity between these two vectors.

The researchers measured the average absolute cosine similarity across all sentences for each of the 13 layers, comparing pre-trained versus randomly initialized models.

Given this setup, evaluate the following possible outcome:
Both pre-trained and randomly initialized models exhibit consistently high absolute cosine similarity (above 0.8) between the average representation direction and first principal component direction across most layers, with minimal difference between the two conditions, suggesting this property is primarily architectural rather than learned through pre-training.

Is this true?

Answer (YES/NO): NO